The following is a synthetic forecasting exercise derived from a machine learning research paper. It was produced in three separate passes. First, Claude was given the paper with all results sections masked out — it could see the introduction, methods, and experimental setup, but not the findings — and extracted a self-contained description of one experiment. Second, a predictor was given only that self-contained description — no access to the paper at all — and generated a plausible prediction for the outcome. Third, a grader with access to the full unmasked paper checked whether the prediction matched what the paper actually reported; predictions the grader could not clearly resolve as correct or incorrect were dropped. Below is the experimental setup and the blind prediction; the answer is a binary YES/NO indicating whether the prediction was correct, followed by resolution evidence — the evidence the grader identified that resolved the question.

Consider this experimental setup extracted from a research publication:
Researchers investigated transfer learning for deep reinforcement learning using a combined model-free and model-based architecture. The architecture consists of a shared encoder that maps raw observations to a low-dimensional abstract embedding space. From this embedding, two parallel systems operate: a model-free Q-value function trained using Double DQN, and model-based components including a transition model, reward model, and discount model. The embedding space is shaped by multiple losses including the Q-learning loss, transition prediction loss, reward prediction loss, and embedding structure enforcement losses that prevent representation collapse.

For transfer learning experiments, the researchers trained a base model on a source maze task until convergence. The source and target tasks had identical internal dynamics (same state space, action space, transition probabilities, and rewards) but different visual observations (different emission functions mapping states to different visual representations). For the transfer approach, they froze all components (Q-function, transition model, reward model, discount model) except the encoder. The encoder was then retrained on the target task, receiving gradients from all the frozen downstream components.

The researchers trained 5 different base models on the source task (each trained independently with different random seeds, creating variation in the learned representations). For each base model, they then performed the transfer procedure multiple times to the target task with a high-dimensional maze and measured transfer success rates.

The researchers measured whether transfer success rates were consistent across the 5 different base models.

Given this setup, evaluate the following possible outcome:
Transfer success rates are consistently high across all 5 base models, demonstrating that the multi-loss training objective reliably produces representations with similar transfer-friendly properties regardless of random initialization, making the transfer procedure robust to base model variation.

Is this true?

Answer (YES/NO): NO